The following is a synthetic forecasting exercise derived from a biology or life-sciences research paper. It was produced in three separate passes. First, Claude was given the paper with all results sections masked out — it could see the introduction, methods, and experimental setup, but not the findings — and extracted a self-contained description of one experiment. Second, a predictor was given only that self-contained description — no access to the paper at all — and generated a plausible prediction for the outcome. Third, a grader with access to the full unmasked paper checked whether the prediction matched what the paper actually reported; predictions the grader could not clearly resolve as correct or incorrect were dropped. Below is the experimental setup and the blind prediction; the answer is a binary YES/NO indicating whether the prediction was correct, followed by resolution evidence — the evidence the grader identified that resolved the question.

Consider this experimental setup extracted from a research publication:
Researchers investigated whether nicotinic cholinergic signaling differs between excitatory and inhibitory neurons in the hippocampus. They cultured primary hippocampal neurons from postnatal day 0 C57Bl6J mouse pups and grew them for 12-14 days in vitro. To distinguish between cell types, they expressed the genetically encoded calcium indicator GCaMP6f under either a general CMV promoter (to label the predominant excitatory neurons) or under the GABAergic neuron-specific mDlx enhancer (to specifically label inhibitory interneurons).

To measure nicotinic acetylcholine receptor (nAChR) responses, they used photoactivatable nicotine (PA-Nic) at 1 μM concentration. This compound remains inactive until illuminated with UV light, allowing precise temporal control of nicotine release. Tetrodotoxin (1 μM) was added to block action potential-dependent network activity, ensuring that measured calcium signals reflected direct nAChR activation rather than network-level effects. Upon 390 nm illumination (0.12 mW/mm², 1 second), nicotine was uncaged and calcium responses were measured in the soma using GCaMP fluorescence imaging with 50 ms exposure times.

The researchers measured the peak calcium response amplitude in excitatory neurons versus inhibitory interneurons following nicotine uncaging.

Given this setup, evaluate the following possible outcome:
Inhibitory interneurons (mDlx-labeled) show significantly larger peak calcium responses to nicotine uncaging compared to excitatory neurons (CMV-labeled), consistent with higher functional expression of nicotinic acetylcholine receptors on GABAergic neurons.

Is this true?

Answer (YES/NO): YES